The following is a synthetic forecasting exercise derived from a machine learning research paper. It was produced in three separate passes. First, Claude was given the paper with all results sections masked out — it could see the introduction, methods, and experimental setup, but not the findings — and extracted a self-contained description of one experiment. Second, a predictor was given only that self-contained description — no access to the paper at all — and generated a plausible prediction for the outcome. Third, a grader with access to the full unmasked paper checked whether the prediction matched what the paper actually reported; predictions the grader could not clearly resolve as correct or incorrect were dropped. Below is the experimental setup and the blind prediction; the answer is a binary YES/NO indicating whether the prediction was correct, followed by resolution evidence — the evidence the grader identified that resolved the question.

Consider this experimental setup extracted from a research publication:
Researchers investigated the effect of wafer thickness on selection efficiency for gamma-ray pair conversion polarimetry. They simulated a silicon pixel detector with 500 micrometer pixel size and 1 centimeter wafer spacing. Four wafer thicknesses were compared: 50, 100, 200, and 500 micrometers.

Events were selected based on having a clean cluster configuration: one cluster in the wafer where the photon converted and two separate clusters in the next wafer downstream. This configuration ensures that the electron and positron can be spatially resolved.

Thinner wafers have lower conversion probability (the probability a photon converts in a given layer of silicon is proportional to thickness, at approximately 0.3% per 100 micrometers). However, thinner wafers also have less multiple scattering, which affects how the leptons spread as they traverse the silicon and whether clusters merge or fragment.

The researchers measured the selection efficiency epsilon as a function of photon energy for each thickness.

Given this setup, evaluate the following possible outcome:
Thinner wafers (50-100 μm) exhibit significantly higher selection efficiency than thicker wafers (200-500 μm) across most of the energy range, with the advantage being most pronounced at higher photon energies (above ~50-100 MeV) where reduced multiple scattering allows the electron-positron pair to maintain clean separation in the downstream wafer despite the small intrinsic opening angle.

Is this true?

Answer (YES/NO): NO